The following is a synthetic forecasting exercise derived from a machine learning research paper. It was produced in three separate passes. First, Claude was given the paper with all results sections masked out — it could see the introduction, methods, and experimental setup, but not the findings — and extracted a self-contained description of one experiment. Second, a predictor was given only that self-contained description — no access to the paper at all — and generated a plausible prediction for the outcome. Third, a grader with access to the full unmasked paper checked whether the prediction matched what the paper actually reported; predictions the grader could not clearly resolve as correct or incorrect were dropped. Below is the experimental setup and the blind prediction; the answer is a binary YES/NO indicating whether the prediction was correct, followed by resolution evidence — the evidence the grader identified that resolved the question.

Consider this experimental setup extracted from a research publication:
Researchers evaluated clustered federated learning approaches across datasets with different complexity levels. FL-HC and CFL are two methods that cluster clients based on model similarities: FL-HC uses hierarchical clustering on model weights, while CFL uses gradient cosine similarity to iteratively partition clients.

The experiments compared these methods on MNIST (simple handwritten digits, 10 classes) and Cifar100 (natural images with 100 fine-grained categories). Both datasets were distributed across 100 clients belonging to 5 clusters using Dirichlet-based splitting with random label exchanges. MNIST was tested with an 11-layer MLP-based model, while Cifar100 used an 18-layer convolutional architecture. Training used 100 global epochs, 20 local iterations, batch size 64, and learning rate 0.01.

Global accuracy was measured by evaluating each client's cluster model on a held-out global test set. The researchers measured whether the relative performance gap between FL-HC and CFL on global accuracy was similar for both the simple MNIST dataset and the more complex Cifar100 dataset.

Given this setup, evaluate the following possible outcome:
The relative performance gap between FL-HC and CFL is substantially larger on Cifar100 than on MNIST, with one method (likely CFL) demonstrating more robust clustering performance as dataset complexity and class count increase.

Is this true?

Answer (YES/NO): YES